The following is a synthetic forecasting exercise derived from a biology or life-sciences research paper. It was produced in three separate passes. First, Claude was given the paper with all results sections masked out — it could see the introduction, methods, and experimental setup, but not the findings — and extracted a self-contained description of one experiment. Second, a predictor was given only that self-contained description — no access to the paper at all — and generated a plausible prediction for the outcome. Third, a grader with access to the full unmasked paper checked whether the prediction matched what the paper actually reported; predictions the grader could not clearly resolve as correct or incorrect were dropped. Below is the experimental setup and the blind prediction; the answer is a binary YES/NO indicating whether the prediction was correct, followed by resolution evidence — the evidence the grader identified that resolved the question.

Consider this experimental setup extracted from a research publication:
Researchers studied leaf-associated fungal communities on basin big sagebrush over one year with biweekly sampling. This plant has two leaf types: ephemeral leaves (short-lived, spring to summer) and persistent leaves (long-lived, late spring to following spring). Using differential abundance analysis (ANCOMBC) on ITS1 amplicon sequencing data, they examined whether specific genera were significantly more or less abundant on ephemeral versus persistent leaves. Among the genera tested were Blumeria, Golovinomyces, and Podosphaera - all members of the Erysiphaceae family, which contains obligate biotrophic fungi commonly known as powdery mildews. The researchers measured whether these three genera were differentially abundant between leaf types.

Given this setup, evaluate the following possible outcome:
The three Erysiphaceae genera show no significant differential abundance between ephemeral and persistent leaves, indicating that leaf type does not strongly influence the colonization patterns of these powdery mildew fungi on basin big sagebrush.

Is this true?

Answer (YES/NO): NO